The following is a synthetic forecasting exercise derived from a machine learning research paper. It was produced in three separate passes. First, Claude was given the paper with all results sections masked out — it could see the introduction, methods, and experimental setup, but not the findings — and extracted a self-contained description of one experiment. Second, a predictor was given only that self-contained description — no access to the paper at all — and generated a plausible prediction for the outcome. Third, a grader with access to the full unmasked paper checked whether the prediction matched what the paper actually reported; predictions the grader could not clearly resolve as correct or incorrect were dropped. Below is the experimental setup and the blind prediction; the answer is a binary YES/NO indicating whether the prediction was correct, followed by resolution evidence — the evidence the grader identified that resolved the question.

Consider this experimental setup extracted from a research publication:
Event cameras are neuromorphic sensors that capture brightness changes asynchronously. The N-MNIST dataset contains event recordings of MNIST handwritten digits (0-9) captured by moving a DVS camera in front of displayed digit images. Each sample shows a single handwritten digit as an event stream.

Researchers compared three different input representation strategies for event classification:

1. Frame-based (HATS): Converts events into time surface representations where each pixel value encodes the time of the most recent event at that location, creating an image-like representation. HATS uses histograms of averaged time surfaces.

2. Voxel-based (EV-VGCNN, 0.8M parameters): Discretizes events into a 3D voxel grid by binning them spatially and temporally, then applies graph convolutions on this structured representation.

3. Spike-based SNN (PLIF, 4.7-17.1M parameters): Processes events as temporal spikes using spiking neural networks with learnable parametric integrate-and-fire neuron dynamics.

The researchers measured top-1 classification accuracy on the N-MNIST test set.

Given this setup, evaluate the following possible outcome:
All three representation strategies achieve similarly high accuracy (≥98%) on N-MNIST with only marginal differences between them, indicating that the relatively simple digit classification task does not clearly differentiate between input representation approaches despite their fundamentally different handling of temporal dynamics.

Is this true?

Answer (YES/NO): YES